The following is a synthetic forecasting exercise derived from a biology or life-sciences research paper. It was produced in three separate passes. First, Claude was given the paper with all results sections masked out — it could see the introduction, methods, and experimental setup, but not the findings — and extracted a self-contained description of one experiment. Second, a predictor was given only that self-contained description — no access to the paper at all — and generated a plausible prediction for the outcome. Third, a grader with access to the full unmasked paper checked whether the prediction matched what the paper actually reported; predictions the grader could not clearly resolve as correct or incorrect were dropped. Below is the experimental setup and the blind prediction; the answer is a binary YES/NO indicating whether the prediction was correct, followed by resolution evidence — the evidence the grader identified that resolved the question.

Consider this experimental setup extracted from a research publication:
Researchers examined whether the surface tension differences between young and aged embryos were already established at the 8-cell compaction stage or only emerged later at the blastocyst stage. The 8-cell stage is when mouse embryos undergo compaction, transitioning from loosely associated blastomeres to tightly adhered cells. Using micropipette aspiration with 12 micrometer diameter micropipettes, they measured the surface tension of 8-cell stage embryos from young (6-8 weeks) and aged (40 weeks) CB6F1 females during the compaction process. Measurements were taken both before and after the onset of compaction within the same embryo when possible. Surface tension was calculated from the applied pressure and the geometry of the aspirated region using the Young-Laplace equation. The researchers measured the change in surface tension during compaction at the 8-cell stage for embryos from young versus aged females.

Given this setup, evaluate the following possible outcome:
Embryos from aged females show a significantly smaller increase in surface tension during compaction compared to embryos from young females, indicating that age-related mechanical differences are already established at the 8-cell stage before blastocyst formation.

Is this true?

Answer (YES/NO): NO